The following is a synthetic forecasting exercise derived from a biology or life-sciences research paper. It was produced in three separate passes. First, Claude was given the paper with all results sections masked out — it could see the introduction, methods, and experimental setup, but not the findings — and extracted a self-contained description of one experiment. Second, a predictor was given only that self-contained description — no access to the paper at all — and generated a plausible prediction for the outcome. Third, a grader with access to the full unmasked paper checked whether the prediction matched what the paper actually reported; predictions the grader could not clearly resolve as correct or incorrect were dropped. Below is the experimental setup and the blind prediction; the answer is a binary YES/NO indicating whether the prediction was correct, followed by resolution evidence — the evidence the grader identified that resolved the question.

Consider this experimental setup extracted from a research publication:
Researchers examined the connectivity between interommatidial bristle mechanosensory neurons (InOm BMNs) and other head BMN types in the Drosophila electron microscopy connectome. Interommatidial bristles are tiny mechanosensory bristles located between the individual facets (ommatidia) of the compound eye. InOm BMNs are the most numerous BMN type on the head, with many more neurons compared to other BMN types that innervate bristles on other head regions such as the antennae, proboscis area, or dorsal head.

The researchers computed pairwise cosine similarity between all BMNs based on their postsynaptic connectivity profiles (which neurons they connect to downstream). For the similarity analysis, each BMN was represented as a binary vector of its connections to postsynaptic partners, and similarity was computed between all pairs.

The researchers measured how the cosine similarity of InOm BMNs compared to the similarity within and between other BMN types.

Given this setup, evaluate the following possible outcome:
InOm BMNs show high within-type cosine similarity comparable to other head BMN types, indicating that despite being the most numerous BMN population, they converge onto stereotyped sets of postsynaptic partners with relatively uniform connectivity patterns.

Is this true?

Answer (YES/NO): NO